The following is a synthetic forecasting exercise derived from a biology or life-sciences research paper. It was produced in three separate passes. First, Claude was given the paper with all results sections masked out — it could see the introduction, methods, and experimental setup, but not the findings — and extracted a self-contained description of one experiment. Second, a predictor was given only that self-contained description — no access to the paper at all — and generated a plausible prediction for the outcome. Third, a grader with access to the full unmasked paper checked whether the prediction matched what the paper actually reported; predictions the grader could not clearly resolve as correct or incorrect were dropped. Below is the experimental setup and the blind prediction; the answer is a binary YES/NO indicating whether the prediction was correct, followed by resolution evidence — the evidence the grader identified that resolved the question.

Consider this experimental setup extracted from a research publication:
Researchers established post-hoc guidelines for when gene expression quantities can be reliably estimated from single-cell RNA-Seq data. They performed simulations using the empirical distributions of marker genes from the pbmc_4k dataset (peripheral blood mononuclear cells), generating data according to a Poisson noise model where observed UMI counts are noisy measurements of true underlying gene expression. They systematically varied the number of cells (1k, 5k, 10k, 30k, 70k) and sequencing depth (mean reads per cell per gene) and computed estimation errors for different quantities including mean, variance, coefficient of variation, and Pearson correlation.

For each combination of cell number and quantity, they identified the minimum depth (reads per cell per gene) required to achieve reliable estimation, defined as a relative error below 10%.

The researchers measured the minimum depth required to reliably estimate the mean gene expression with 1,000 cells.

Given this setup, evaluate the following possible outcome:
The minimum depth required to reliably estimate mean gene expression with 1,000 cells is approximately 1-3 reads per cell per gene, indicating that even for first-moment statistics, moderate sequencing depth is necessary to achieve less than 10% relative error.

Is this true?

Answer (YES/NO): NO